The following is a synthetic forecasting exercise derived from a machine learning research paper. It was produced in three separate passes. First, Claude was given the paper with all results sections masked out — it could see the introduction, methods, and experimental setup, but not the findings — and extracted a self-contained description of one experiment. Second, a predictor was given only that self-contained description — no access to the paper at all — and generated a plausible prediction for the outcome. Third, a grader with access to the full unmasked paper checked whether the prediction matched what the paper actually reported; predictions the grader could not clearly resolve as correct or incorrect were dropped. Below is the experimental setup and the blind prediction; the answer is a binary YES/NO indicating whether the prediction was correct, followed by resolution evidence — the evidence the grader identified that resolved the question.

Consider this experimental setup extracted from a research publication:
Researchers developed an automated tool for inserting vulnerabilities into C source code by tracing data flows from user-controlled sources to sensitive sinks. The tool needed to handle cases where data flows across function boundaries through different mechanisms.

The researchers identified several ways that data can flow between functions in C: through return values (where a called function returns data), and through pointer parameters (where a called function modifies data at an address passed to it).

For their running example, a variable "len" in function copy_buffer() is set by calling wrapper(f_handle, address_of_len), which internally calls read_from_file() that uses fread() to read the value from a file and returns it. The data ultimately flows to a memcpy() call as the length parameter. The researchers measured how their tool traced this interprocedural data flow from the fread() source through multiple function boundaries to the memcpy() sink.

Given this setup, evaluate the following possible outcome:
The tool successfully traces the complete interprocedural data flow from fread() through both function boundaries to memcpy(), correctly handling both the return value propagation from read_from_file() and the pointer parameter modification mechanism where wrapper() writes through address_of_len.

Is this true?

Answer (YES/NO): YES